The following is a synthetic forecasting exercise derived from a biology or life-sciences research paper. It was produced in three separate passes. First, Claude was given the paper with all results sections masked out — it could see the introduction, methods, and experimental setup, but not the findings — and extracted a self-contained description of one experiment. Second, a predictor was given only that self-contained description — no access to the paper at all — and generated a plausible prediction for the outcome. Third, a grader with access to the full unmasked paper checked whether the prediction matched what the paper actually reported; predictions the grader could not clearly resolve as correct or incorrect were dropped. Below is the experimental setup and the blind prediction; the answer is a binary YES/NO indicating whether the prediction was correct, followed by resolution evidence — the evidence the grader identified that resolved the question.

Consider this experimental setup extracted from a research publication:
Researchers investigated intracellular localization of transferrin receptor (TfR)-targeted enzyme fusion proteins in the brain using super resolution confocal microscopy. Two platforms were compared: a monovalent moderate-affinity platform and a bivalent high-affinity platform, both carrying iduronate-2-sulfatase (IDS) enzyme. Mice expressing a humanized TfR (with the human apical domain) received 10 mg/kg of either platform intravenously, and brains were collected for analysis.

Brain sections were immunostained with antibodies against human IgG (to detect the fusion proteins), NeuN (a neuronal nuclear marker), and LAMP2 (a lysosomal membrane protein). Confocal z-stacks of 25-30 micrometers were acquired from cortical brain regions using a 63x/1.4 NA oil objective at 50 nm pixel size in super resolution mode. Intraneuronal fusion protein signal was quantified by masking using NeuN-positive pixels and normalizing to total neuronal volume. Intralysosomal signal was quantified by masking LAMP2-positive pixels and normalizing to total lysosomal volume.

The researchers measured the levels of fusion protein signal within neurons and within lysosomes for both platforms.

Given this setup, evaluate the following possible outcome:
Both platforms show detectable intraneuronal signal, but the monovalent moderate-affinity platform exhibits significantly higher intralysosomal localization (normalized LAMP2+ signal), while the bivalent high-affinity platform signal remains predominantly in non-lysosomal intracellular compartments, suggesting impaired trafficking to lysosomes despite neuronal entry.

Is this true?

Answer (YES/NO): NO